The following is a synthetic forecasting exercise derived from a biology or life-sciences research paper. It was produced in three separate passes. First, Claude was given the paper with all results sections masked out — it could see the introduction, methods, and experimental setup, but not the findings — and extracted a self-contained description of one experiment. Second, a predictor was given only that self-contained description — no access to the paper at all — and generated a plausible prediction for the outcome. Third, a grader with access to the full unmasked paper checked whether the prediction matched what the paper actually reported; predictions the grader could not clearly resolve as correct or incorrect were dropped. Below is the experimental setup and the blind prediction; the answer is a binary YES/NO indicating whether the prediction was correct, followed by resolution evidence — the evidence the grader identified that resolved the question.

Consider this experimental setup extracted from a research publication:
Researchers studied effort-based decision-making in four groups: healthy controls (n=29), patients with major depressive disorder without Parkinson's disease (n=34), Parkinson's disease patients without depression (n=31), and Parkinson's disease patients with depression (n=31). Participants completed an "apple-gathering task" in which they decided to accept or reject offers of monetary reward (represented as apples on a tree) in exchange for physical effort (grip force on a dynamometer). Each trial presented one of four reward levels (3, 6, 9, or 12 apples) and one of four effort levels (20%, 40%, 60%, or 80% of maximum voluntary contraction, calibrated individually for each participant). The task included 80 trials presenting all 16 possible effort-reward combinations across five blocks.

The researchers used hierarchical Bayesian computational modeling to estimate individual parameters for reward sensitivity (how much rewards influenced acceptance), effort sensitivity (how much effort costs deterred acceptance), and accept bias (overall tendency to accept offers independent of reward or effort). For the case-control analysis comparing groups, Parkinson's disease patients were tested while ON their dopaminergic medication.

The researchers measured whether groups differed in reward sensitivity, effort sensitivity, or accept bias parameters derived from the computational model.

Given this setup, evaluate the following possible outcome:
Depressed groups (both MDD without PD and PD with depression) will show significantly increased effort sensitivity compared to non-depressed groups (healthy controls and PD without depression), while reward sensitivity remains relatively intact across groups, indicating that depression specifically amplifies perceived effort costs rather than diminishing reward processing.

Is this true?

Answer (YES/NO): NO